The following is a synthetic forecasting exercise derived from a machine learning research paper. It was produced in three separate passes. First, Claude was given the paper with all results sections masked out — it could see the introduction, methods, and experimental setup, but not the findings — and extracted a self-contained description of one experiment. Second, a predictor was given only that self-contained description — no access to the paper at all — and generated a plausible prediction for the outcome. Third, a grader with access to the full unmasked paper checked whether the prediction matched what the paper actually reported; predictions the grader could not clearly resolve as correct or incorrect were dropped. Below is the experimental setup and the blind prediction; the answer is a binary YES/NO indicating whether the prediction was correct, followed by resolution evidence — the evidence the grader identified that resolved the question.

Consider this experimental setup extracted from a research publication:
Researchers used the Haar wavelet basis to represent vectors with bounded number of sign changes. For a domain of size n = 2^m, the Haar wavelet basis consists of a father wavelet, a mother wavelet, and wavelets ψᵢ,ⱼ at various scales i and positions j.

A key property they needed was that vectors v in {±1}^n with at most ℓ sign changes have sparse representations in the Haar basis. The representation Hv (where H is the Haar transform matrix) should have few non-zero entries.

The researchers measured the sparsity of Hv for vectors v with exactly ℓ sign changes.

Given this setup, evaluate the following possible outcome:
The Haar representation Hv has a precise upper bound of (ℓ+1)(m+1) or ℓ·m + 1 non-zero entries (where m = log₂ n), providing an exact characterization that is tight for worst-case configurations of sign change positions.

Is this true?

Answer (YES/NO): NO